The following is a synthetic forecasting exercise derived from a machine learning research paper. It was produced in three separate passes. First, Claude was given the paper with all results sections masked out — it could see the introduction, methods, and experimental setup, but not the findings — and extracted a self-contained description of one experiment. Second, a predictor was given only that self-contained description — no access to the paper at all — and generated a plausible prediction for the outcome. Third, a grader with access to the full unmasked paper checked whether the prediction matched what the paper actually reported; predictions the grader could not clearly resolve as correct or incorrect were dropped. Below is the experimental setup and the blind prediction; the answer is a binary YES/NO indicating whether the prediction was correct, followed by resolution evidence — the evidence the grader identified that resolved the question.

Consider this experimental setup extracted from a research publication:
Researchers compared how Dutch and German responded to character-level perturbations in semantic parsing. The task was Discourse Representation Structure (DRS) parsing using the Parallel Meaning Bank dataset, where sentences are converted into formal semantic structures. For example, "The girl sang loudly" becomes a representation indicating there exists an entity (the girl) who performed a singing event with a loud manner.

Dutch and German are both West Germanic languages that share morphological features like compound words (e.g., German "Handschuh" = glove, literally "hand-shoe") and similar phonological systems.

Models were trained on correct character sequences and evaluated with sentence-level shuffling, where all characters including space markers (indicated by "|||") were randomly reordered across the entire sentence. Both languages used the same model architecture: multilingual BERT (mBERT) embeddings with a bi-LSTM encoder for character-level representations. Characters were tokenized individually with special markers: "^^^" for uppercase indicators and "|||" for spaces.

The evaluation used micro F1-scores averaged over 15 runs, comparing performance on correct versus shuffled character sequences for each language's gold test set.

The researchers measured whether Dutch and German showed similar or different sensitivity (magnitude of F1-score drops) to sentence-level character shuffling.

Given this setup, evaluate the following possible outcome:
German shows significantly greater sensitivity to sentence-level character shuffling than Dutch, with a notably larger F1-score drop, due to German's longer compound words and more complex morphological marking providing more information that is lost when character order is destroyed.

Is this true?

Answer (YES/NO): NO